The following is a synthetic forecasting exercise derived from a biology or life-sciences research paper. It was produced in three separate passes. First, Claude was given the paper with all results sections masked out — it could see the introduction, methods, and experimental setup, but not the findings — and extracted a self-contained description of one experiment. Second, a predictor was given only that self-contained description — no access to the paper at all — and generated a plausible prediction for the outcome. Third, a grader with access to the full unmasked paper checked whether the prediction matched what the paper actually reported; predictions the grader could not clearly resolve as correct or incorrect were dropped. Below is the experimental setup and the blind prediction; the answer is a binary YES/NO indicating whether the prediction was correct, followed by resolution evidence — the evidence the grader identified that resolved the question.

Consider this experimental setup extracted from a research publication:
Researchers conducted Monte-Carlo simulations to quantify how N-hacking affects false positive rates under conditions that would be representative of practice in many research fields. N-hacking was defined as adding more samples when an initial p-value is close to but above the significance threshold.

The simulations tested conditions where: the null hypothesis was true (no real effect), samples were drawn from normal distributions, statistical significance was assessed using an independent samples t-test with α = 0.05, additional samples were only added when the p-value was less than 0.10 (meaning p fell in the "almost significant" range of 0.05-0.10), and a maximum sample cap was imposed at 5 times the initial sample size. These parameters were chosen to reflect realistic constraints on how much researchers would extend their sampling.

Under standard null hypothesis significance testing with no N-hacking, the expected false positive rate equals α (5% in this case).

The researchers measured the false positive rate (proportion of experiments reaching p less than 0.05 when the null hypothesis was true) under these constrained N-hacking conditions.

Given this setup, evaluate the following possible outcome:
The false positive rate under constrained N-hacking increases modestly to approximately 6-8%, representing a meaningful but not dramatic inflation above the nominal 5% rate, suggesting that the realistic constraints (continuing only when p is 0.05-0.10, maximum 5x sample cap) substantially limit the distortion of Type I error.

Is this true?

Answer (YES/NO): YES